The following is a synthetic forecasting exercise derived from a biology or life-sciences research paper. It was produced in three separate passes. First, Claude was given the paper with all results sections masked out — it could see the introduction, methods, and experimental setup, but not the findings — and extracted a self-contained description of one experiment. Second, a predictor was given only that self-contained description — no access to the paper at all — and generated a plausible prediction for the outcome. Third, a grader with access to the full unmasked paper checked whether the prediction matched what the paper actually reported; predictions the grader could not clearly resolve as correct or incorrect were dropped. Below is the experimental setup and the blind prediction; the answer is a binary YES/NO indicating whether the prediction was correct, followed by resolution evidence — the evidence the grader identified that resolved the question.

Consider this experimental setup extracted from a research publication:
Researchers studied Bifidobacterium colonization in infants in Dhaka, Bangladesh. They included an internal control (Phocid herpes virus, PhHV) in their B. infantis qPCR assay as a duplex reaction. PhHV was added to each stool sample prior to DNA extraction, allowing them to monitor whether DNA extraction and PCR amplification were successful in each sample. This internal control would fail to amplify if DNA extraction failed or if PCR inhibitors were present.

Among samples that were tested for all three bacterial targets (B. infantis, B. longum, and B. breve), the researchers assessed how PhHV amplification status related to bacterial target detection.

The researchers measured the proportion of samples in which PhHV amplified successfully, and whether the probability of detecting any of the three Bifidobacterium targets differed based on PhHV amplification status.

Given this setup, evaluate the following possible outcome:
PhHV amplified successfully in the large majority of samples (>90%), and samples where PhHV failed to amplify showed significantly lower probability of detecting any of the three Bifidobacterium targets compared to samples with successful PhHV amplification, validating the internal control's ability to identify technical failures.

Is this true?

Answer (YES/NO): NO